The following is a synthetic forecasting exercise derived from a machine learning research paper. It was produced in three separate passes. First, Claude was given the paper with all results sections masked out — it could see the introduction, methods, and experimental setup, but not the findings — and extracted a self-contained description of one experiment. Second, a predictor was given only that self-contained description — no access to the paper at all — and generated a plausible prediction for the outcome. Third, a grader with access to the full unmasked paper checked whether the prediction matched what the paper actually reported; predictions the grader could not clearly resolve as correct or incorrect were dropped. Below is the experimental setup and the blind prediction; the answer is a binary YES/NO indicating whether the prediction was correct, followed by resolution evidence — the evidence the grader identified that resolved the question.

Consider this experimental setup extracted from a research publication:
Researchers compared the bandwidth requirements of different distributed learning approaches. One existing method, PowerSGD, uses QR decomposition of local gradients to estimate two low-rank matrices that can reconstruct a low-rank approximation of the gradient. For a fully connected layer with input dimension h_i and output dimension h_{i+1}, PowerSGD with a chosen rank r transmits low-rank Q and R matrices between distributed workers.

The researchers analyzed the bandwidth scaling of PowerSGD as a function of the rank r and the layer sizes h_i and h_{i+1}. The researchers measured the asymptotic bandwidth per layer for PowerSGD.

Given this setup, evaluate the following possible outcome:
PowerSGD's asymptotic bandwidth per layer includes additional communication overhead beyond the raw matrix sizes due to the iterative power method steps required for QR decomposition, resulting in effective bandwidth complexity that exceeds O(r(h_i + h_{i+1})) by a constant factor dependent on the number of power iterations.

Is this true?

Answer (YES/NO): NO